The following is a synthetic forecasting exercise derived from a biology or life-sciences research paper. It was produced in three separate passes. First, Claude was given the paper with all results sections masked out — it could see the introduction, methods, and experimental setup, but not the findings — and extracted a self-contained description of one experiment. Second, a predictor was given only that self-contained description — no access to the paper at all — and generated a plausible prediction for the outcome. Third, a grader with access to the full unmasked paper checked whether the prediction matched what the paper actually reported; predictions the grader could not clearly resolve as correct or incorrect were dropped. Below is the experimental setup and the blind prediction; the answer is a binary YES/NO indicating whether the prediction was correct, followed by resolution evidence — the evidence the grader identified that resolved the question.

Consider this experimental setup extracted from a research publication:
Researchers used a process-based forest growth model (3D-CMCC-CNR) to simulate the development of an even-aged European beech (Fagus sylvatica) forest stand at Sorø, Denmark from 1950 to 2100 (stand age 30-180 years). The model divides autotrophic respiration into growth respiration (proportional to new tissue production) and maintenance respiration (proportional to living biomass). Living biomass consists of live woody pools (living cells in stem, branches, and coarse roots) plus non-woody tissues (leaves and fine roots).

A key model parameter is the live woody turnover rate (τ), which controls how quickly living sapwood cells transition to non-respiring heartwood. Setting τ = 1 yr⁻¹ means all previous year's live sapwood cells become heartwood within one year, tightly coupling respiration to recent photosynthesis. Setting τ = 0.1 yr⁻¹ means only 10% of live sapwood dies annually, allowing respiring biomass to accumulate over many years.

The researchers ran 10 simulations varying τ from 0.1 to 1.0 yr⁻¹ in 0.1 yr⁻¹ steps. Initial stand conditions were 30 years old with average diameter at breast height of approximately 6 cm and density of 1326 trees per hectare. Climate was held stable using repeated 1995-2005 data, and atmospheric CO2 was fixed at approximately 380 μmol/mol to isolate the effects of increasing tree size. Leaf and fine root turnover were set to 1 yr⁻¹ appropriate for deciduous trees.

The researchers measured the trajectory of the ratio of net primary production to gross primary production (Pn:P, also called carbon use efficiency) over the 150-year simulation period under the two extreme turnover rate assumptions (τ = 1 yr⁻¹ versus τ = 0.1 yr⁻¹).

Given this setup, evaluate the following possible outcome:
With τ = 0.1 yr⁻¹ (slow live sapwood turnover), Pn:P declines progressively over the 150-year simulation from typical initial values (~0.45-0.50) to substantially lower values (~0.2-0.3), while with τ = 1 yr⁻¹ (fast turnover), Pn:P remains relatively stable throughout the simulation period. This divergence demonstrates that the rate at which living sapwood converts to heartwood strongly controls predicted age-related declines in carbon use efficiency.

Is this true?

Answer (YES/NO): NO